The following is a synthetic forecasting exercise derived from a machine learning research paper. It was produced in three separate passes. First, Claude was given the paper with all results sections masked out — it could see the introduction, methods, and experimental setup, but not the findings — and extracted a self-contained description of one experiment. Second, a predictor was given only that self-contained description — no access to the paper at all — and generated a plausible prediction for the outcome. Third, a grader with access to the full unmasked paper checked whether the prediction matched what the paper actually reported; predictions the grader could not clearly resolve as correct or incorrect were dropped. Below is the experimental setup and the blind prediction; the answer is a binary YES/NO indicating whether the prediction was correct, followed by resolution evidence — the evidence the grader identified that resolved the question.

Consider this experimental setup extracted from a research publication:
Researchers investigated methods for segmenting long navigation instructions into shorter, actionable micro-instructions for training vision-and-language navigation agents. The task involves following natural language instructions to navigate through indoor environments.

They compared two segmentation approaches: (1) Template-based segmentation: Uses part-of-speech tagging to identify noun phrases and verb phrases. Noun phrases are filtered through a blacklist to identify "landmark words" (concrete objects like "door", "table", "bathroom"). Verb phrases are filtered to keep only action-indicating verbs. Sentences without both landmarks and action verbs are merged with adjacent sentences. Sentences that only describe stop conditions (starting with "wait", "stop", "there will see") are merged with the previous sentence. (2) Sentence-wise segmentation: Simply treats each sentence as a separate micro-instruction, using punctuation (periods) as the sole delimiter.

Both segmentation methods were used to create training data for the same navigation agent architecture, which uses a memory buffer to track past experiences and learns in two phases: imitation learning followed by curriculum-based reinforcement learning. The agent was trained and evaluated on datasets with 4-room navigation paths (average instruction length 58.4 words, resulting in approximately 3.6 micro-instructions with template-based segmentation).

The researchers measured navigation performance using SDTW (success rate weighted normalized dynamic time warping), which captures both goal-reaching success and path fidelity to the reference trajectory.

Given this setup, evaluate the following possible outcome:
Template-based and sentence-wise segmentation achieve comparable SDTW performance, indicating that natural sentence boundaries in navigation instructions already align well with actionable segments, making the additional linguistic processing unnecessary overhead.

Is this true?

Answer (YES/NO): NO